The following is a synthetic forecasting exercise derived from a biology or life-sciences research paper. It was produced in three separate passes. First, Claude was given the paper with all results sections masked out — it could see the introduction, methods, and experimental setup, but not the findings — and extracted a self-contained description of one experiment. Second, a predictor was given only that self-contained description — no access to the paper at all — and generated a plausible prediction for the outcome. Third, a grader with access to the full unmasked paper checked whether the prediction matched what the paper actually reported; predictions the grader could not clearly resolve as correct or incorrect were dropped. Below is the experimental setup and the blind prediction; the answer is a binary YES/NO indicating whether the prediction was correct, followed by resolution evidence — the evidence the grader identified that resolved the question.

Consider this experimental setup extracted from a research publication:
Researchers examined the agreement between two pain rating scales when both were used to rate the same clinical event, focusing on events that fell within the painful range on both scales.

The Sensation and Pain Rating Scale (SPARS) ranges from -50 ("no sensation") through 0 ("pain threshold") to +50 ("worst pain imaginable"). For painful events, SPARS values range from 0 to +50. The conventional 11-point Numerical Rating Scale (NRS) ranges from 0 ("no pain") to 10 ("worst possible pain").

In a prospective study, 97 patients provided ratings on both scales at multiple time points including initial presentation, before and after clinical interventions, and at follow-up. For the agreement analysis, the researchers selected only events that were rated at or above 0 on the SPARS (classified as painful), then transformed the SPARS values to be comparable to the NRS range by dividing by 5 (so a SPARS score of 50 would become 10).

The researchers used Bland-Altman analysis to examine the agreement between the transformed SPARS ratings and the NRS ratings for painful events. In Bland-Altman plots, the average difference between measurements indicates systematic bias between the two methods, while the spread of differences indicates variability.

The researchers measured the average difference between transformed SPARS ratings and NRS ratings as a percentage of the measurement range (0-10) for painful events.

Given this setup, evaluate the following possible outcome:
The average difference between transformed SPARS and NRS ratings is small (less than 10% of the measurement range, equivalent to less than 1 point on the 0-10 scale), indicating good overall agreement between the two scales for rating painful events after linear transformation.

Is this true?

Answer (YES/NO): YES